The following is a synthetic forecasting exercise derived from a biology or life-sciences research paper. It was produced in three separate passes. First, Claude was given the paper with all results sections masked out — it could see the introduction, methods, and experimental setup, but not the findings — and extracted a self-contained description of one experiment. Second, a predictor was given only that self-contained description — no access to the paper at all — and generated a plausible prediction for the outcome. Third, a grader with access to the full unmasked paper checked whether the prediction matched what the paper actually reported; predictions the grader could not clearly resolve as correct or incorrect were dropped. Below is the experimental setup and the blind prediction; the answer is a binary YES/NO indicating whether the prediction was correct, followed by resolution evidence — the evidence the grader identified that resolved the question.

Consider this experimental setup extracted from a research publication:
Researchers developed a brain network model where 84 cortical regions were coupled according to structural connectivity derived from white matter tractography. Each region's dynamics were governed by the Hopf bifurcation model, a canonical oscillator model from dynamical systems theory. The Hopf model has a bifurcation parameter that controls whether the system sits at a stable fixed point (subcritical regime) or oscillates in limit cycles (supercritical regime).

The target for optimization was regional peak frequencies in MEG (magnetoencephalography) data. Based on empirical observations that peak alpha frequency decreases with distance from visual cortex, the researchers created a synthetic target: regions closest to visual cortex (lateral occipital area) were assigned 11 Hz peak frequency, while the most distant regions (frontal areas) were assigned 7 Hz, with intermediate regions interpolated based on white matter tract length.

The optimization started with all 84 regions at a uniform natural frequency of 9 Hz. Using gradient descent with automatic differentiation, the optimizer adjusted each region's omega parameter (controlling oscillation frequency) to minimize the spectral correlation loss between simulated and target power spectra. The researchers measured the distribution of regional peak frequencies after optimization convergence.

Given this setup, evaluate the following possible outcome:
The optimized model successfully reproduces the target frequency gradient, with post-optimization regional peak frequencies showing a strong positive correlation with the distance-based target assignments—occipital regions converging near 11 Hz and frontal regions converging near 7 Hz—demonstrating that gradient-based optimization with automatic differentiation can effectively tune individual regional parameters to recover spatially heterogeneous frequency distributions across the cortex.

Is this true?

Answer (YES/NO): NO